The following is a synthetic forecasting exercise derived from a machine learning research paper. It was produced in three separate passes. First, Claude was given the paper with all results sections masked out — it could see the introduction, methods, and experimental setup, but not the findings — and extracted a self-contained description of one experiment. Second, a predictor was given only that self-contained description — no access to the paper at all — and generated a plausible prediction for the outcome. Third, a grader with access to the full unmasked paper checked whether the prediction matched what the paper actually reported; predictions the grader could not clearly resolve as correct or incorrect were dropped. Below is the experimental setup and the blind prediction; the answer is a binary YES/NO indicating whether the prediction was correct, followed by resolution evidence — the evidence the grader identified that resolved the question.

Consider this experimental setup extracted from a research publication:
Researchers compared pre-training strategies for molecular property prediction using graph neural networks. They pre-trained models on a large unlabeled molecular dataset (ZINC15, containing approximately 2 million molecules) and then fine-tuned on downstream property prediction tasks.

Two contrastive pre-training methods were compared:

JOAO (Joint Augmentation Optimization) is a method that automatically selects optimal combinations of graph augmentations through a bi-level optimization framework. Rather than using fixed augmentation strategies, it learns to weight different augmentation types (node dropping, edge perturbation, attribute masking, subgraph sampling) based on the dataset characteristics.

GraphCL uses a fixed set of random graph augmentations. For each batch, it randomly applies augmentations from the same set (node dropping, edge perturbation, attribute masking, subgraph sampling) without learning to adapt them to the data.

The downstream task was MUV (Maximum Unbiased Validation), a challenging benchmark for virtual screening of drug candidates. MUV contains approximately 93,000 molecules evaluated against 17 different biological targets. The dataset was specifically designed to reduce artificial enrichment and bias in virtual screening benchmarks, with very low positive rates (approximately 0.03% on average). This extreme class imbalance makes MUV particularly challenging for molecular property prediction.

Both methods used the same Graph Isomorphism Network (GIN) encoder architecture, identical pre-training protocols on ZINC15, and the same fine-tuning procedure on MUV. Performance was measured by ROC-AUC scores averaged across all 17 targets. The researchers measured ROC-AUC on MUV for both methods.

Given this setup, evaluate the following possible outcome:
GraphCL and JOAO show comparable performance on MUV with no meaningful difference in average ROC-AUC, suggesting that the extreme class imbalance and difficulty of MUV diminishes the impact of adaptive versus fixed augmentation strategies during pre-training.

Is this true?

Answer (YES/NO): NO